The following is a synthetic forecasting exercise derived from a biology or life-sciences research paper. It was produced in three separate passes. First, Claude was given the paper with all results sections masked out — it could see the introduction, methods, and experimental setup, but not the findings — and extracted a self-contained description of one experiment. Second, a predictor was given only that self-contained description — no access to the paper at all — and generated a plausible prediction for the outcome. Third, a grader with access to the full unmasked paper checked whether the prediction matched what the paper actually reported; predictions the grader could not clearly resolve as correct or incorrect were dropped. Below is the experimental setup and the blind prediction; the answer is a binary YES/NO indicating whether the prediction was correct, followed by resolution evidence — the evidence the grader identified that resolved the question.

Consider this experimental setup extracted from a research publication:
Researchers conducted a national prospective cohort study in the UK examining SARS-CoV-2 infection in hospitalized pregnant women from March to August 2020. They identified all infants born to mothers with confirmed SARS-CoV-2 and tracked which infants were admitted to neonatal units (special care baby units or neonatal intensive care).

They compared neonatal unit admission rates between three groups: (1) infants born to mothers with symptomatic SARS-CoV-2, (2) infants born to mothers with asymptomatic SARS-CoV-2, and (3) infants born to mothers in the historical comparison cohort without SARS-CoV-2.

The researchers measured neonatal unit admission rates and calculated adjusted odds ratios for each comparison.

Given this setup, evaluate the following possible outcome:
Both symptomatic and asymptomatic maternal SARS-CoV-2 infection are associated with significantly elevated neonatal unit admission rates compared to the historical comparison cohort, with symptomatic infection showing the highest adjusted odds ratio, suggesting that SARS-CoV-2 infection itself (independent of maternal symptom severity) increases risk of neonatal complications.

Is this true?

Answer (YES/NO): YES